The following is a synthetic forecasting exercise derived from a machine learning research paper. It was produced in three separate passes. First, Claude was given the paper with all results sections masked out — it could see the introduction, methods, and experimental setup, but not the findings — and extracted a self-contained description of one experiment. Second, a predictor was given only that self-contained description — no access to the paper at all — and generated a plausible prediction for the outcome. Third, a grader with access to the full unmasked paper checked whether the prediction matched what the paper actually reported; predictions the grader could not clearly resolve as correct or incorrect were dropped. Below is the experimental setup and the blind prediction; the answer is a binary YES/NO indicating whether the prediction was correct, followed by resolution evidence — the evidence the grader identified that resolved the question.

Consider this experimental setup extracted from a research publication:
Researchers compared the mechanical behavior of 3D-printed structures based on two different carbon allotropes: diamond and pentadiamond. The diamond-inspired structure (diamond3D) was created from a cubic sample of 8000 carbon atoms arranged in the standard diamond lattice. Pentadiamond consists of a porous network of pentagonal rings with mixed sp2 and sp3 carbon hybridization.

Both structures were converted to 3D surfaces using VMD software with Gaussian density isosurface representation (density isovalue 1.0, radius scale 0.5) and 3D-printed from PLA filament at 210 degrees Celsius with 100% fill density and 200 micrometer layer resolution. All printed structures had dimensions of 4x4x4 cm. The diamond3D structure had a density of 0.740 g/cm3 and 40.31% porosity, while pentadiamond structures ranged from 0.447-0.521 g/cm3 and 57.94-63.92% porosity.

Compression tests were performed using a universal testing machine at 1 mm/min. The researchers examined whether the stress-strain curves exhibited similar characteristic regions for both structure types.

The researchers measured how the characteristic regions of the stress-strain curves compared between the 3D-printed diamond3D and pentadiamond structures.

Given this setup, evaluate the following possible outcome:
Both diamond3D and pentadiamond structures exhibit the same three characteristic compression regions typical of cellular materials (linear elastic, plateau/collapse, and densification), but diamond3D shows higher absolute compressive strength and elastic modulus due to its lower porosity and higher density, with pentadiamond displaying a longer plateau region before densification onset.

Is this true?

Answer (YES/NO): NO